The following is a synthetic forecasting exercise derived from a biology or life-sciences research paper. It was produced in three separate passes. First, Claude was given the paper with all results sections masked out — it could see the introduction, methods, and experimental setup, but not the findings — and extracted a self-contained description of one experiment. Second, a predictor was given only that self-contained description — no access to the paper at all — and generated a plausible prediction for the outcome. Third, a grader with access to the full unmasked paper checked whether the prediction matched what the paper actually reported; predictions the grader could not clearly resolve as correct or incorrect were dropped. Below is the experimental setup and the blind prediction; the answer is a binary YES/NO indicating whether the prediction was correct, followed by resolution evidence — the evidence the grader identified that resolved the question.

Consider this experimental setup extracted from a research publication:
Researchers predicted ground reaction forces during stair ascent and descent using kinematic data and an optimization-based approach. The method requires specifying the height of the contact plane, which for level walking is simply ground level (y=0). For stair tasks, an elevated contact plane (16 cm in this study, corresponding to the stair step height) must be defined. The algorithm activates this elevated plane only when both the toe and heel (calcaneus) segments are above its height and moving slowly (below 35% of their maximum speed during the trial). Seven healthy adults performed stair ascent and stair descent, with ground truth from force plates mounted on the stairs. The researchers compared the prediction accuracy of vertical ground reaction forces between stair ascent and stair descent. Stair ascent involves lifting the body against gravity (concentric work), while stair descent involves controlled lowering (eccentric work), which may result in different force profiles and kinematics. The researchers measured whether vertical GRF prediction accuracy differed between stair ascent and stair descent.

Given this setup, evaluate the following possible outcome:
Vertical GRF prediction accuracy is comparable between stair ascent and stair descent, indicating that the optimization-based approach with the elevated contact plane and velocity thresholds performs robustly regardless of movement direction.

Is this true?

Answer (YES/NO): YES